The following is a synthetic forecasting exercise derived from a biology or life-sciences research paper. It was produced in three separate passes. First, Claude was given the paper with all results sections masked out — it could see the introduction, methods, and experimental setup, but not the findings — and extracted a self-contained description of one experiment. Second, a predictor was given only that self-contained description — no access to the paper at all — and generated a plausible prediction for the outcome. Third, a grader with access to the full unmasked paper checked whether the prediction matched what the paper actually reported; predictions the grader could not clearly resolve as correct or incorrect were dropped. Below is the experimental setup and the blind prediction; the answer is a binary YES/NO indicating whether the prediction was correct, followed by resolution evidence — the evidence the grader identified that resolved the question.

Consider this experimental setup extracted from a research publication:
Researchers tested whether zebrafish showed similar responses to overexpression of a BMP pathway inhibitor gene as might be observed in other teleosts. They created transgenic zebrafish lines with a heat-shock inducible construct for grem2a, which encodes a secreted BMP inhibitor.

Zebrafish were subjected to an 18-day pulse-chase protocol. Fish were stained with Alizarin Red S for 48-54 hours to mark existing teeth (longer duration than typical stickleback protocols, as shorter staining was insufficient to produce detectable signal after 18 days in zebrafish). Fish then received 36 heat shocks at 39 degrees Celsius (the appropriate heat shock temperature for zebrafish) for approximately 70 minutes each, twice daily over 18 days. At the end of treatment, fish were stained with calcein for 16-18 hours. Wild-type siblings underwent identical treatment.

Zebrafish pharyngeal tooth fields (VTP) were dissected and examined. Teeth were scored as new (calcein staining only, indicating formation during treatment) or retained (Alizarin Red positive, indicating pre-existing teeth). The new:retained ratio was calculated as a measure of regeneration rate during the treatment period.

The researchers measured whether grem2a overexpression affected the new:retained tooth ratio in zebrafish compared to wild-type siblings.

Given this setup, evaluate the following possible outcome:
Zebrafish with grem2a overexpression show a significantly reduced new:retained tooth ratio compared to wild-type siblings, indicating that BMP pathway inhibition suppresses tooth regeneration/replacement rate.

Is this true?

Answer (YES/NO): NO